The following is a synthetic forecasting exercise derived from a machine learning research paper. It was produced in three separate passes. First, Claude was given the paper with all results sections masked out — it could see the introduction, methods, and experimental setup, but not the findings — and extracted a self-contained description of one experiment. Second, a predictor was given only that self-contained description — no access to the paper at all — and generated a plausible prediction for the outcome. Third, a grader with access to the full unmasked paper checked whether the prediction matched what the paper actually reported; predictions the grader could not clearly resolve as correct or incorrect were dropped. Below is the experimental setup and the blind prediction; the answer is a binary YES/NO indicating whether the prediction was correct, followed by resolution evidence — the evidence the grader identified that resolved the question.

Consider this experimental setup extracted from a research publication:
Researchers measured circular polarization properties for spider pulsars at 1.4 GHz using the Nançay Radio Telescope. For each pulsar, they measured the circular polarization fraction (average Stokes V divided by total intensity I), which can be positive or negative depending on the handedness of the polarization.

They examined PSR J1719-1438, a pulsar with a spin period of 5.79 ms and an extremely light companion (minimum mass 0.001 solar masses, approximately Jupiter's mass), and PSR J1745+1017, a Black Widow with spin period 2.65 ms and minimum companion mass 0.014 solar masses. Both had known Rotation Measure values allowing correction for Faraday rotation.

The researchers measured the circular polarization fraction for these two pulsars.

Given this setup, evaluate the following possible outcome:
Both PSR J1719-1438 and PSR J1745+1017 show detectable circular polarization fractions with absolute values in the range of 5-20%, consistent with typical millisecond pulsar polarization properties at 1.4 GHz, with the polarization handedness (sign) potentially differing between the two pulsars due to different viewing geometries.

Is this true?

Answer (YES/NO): NO